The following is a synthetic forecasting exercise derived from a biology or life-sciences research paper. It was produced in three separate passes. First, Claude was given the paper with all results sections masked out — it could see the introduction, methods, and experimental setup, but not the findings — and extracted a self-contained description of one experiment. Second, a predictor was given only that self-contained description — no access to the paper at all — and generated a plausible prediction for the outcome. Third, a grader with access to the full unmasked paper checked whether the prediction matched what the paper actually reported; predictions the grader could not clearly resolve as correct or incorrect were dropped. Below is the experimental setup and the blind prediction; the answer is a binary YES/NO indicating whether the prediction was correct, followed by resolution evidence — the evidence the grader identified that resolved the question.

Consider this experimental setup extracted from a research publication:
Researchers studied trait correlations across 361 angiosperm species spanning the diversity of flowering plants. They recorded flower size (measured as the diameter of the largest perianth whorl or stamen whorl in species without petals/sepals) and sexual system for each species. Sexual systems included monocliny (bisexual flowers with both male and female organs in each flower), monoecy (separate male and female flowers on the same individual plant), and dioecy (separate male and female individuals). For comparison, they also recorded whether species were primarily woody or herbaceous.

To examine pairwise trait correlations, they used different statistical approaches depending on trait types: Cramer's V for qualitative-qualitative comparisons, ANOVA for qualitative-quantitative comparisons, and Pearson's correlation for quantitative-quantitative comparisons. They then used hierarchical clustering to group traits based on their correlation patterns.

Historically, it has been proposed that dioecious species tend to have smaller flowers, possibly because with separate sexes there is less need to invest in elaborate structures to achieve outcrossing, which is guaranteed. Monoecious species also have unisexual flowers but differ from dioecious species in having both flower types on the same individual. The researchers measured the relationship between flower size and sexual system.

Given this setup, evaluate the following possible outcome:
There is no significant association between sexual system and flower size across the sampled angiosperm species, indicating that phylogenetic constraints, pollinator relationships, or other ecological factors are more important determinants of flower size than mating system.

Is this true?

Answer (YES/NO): NO